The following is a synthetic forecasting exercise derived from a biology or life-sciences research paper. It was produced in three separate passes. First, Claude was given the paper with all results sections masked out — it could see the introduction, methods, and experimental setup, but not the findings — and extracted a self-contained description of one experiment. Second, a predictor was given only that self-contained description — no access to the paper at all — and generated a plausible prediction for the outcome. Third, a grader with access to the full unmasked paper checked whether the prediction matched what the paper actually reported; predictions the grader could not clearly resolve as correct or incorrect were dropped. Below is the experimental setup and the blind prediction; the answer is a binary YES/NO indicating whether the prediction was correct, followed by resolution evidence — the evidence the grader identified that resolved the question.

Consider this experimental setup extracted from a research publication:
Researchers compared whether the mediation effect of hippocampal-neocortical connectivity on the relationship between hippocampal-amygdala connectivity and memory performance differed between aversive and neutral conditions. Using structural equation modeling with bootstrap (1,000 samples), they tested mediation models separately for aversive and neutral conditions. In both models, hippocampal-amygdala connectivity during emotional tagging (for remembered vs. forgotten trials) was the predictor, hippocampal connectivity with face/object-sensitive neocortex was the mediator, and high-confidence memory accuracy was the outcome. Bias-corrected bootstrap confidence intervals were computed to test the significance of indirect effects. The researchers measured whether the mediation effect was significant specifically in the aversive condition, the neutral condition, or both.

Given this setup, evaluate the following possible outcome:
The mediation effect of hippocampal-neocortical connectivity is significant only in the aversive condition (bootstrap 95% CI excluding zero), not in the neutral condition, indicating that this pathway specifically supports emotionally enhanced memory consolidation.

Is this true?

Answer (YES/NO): YES